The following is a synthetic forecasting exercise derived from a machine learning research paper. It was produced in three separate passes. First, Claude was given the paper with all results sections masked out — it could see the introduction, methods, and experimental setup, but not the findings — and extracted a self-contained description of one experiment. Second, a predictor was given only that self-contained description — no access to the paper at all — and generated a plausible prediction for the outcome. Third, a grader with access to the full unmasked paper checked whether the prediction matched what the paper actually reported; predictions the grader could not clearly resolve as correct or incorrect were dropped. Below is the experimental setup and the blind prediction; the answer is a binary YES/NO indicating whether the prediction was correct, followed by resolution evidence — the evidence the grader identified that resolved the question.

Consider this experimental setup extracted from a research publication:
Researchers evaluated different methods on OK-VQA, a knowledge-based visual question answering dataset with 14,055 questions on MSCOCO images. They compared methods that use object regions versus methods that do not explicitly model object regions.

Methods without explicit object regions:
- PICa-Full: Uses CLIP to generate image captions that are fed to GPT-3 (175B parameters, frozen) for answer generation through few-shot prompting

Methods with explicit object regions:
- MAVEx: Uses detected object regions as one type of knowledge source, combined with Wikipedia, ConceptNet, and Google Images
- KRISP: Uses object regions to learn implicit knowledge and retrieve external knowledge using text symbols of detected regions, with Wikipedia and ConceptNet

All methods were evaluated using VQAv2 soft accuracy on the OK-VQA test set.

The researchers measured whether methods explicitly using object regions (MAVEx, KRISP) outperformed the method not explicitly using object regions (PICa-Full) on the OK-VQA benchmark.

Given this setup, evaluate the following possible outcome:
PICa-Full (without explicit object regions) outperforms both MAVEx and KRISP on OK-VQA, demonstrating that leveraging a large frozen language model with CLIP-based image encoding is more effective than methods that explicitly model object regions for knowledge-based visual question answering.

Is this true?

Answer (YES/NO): YES